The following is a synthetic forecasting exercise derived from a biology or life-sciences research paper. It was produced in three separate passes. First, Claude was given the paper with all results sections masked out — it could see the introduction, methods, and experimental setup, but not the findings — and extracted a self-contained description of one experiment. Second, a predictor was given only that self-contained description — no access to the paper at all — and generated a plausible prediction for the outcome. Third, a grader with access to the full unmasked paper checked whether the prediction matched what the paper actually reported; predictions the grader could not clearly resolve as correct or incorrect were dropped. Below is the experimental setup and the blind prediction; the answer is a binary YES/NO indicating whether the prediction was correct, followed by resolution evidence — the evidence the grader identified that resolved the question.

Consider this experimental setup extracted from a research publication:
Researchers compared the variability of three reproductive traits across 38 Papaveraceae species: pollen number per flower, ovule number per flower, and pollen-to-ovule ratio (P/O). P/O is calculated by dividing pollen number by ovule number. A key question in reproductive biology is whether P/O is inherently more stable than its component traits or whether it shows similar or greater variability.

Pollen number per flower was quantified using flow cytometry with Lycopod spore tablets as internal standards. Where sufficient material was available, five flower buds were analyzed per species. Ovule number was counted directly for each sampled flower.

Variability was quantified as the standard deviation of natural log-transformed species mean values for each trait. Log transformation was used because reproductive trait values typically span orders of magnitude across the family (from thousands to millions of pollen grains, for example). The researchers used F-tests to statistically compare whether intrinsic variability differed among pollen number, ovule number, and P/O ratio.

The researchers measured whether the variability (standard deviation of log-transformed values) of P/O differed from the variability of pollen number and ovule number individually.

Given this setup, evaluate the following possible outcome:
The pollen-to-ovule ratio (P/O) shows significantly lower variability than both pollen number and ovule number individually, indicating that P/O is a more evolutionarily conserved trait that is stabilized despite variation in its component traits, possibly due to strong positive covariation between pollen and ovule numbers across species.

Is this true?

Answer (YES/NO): YES